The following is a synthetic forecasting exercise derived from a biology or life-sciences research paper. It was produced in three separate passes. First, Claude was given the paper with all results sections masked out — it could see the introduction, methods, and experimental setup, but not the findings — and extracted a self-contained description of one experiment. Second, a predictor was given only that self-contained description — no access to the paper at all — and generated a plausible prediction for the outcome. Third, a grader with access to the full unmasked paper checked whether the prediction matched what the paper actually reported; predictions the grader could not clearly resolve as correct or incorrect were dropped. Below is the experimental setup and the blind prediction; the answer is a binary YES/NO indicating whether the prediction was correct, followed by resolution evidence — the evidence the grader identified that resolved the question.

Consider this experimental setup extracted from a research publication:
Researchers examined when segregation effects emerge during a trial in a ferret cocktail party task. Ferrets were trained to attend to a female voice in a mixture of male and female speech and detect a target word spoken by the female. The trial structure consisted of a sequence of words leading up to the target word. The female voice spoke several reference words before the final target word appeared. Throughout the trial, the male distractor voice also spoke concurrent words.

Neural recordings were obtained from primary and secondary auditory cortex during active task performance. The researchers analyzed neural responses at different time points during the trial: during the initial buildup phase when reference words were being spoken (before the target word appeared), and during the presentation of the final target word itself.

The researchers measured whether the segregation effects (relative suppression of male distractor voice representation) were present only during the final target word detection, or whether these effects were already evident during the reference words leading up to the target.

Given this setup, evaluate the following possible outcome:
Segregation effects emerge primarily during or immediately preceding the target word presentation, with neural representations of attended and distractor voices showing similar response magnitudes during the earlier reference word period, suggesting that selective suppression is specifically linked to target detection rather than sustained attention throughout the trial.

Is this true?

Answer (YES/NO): NO